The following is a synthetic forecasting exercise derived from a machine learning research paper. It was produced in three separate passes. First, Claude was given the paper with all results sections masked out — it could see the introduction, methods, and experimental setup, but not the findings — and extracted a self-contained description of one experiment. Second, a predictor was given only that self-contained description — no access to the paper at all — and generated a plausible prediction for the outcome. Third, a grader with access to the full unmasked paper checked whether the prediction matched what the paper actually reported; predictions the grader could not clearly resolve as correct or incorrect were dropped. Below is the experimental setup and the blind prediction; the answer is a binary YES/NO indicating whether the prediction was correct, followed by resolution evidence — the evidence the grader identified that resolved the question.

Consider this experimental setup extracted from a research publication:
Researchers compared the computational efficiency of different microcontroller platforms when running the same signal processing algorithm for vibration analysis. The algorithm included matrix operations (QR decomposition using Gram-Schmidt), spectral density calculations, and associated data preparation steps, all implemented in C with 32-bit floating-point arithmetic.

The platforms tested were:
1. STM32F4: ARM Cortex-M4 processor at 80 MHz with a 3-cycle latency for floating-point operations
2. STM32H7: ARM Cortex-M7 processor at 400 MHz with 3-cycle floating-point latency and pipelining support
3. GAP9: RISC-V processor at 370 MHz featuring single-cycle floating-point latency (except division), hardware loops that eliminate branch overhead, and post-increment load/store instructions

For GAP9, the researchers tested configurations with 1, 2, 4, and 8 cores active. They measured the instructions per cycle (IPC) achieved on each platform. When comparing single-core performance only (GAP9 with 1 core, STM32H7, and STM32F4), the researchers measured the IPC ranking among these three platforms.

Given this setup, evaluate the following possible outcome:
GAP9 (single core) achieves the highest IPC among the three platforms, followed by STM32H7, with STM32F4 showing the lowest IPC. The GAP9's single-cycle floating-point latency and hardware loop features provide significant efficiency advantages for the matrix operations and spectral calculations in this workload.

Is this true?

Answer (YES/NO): NO